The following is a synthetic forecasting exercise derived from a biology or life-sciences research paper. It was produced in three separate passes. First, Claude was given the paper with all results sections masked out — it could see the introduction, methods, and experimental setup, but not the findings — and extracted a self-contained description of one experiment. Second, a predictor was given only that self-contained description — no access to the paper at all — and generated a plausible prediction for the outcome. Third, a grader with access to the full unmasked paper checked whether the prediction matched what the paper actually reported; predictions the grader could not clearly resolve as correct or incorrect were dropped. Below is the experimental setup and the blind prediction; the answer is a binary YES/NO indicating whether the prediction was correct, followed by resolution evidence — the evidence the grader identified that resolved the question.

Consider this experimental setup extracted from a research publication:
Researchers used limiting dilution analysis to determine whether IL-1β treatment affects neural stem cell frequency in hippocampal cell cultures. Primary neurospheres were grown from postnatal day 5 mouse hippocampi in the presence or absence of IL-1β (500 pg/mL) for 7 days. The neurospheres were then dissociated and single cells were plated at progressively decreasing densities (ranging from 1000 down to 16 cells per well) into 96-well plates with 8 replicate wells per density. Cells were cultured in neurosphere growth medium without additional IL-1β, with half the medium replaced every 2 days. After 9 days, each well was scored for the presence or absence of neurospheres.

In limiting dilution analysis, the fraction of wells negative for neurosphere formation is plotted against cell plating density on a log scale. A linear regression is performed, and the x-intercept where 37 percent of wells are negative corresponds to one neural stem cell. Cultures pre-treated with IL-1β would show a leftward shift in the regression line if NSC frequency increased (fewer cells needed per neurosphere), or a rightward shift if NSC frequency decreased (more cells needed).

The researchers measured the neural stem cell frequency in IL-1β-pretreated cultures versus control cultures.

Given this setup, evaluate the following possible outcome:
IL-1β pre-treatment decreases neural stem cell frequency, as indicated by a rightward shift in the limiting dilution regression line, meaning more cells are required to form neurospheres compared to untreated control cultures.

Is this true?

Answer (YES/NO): NO